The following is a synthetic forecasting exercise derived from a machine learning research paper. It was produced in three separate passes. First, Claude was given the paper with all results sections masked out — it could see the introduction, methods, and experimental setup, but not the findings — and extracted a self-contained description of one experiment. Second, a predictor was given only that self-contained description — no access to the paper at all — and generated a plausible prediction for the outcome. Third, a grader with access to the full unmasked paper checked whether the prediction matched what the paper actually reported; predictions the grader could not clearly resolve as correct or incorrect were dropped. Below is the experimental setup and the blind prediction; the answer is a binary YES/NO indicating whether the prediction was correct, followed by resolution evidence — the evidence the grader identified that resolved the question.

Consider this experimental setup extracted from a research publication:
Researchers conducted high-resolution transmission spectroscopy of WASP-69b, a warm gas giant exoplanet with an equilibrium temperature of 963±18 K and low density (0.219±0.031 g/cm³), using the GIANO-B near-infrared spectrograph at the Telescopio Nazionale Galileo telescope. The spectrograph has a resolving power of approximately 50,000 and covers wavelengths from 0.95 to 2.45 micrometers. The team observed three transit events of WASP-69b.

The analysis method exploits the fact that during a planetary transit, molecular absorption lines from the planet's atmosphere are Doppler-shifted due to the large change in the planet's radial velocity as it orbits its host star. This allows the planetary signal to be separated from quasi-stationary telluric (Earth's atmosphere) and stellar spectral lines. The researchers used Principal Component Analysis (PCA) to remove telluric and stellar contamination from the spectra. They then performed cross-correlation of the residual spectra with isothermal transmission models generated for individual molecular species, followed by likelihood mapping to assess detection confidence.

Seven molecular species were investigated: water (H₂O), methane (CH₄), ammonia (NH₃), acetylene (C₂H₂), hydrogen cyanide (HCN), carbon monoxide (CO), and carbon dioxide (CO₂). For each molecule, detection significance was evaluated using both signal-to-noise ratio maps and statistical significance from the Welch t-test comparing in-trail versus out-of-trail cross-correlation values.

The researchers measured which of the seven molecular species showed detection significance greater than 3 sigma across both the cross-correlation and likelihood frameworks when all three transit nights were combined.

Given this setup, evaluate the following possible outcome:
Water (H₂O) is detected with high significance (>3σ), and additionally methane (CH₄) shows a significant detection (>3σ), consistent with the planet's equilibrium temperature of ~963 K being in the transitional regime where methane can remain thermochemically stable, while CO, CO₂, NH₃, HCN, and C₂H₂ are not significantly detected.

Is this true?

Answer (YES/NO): NO